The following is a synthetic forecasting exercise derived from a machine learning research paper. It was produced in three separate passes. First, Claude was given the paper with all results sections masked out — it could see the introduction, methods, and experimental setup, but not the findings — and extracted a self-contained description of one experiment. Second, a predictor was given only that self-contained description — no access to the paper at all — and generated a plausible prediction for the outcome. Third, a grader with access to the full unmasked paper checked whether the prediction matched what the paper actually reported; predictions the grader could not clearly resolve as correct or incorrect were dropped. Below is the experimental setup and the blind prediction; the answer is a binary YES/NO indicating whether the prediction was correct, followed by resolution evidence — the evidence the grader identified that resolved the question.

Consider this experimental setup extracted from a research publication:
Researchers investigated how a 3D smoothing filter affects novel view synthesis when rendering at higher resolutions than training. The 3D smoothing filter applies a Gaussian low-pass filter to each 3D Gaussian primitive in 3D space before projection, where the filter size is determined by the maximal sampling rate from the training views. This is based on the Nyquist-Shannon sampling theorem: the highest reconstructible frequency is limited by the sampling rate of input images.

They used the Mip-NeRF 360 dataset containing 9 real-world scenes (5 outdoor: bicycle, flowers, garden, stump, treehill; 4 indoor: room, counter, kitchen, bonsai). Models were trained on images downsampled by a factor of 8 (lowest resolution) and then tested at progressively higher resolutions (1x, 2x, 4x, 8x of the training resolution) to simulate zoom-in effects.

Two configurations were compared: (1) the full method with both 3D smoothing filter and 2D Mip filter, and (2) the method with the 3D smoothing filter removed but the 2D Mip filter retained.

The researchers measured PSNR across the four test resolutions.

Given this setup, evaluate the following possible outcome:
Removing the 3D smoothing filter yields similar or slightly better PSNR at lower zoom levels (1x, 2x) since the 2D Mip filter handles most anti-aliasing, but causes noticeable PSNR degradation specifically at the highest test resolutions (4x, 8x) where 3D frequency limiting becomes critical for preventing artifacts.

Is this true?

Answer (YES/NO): NO